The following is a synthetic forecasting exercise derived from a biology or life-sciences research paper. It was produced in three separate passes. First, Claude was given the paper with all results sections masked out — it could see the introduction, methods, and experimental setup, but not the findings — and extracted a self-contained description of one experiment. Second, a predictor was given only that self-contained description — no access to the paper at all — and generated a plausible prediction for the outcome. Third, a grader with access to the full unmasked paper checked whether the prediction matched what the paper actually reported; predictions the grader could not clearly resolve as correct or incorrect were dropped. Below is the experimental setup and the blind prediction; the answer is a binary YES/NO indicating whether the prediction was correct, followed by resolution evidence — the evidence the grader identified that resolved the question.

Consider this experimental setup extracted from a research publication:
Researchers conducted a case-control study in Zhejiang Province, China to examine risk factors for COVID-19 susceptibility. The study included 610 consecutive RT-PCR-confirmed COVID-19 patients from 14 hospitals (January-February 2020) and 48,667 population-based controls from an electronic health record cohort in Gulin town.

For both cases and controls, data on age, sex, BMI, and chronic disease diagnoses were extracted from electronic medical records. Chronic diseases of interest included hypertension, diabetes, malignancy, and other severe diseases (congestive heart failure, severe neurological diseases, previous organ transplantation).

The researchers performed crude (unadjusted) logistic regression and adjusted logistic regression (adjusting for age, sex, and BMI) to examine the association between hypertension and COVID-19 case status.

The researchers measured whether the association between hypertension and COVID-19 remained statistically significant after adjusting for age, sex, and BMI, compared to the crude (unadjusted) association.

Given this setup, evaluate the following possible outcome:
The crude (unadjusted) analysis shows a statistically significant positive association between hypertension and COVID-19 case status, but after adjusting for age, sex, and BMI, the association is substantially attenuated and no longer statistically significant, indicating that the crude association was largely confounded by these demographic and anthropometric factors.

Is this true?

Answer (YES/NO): NO